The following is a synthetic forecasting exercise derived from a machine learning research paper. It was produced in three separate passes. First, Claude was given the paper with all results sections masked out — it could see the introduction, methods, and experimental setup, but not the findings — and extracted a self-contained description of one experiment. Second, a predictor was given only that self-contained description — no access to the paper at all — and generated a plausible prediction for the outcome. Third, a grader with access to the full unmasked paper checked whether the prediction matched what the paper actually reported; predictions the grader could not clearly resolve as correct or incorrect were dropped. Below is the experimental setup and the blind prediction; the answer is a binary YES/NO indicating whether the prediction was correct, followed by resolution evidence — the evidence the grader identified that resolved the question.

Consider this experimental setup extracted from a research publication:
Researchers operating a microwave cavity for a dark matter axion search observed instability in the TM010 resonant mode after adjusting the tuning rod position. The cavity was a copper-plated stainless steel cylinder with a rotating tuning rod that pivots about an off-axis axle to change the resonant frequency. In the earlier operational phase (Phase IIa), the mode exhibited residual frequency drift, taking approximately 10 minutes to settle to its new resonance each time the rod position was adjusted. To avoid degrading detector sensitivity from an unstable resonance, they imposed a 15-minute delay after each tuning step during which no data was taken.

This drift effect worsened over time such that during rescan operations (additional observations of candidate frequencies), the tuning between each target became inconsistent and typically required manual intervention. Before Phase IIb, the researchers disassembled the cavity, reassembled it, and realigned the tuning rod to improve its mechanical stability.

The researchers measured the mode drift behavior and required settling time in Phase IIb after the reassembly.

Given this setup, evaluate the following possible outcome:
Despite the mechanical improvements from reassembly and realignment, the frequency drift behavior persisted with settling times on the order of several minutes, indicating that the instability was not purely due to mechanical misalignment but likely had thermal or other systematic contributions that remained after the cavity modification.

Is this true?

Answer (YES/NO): NO